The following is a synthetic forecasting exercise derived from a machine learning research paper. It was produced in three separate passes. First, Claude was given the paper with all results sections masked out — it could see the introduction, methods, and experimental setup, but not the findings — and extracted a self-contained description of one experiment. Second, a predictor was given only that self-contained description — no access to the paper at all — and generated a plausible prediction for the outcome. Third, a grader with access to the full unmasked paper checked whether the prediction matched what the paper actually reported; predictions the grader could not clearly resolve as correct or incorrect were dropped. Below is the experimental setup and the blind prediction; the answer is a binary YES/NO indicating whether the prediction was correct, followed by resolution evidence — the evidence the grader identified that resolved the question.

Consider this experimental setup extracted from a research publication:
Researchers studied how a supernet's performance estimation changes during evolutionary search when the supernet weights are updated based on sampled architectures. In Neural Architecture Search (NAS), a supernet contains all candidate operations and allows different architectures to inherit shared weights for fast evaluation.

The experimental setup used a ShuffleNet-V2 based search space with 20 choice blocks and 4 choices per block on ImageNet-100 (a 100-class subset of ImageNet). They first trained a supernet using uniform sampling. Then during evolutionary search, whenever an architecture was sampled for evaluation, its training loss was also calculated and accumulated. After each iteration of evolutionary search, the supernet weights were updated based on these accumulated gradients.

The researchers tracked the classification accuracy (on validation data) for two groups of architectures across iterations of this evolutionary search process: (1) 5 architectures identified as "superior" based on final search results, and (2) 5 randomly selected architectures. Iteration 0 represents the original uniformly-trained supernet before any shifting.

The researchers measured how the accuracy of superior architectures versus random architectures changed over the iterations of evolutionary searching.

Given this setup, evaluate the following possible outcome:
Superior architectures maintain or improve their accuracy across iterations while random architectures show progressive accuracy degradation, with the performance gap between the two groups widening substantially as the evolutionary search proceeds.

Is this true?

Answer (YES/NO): NO